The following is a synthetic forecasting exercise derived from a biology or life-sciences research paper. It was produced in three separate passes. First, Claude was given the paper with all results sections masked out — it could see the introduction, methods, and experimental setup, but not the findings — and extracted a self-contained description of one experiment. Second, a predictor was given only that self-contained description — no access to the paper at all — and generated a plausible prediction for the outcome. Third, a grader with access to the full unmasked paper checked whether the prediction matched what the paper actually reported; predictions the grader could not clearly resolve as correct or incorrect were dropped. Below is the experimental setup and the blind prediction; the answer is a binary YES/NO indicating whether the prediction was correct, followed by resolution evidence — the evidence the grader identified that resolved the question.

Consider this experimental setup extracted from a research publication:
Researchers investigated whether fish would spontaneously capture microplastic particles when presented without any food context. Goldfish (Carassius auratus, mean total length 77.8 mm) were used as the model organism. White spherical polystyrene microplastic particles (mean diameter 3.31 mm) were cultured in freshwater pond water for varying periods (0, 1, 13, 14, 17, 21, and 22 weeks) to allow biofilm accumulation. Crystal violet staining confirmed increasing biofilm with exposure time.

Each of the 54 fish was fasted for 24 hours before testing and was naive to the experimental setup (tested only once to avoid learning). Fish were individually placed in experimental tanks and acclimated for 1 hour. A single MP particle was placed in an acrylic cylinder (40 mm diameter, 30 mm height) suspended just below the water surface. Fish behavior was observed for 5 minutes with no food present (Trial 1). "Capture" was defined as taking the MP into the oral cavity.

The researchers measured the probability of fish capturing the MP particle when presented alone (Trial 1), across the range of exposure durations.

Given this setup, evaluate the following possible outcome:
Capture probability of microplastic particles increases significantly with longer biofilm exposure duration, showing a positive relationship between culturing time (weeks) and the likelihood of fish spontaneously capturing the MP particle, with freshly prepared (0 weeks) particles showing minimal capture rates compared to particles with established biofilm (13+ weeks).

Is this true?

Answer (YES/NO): NO